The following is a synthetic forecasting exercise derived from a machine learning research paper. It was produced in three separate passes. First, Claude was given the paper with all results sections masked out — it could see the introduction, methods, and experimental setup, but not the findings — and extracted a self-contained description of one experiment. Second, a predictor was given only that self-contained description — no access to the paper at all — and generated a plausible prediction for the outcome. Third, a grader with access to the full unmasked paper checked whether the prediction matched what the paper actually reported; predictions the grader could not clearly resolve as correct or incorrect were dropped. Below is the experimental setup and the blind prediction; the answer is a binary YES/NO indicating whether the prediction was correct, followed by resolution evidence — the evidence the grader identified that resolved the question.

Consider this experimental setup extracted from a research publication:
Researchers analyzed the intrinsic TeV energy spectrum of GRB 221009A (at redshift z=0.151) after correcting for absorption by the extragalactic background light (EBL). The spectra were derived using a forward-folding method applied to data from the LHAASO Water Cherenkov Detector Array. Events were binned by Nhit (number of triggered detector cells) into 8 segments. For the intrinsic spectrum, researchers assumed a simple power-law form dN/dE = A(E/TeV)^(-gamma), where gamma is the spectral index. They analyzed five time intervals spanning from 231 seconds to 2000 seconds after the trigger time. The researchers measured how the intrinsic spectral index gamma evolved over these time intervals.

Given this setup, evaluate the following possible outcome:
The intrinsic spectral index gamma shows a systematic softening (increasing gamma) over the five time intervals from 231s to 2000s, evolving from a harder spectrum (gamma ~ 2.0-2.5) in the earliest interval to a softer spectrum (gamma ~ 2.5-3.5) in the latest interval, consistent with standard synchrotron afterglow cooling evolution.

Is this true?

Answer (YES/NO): NO